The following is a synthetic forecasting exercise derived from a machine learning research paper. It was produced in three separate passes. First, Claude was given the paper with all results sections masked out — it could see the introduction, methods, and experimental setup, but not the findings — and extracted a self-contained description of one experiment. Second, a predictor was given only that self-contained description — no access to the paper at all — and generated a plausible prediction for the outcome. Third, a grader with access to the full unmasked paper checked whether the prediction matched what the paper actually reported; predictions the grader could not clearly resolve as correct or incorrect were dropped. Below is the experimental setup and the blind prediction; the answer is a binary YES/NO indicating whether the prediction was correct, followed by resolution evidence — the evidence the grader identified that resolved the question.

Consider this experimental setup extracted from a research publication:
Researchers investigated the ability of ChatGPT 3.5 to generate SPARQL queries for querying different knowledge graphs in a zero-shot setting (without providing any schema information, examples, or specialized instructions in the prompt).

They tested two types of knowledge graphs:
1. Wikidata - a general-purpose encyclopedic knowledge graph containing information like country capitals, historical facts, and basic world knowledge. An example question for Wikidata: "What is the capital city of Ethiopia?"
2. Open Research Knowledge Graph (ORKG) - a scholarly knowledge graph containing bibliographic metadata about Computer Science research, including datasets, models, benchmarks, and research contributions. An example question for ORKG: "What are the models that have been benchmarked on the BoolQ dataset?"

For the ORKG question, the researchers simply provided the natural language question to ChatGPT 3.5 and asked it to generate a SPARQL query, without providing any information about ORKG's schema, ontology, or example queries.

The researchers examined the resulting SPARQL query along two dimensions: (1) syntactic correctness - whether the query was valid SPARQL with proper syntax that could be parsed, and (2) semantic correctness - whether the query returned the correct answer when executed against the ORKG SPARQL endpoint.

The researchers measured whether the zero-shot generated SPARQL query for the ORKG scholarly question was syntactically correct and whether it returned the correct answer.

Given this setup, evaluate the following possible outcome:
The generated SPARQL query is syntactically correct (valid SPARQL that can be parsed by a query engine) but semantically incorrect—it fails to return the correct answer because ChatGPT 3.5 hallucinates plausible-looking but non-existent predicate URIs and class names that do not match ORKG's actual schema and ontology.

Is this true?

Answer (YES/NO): YES